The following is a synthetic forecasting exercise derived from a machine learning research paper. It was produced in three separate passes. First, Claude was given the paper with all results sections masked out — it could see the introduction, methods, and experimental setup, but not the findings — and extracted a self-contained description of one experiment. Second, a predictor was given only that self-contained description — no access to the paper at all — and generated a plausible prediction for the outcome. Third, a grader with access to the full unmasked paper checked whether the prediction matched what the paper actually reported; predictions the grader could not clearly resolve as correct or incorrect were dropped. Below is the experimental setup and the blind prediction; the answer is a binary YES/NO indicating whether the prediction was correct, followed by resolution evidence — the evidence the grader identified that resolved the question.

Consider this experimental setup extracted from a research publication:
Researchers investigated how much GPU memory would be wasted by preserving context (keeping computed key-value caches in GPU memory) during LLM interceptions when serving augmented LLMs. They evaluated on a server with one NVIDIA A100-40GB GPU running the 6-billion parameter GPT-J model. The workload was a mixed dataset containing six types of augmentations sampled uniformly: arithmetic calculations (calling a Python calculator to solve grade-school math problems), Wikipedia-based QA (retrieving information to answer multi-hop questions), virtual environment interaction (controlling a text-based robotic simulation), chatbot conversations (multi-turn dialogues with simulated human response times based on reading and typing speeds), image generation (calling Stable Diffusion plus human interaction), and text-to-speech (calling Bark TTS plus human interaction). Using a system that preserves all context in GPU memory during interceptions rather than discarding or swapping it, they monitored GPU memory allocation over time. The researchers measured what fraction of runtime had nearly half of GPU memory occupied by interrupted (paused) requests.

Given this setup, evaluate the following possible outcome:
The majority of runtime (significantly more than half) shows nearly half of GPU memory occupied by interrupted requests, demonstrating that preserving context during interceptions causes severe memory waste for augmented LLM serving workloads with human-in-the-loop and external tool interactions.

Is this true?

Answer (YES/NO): YES